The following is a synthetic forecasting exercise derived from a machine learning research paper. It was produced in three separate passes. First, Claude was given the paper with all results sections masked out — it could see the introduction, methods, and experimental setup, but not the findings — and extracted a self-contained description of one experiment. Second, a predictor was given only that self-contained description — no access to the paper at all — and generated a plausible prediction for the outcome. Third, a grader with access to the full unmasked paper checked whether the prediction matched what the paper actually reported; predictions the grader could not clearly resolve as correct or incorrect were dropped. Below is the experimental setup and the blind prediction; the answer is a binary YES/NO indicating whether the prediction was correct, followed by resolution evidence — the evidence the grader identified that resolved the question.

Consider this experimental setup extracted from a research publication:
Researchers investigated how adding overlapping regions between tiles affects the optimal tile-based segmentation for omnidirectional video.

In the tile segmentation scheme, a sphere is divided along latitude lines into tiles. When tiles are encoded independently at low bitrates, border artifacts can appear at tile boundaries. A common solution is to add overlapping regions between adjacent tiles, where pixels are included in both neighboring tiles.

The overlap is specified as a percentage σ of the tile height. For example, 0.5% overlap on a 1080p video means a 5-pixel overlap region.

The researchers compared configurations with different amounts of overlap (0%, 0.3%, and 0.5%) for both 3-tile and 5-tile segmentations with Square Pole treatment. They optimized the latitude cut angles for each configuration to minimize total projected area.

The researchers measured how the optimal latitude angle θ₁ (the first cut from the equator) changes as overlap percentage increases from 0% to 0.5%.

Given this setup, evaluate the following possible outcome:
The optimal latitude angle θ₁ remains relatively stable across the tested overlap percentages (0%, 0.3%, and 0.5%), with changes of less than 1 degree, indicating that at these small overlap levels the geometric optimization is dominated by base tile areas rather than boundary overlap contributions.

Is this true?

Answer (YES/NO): NO